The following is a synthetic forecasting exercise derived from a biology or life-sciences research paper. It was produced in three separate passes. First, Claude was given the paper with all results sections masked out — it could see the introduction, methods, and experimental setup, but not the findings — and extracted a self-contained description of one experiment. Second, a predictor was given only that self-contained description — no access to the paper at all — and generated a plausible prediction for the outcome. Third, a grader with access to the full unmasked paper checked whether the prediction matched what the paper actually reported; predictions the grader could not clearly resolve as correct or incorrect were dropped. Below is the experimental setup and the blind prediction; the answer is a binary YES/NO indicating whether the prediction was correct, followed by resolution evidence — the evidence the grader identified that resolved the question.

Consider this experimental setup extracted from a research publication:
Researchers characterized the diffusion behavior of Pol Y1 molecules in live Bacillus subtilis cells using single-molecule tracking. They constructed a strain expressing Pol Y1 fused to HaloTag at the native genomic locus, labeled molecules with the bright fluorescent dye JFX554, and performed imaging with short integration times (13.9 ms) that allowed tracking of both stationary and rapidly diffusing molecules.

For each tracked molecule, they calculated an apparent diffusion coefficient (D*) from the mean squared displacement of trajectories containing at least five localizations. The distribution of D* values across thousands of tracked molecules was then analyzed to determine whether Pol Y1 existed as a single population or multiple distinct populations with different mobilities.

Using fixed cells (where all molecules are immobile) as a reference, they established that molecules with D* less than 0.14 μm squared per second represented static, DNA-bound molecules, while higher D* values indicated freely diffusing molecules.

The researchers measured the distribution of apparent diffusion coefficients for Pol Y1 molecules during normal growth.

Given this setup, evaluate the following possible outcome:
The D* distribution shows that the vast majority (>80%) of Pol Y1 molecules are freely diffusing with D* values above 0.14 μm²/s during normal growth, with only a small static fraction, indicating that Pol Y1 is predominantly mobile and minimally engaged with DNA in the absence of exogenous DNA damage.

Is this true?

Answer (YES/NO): NO